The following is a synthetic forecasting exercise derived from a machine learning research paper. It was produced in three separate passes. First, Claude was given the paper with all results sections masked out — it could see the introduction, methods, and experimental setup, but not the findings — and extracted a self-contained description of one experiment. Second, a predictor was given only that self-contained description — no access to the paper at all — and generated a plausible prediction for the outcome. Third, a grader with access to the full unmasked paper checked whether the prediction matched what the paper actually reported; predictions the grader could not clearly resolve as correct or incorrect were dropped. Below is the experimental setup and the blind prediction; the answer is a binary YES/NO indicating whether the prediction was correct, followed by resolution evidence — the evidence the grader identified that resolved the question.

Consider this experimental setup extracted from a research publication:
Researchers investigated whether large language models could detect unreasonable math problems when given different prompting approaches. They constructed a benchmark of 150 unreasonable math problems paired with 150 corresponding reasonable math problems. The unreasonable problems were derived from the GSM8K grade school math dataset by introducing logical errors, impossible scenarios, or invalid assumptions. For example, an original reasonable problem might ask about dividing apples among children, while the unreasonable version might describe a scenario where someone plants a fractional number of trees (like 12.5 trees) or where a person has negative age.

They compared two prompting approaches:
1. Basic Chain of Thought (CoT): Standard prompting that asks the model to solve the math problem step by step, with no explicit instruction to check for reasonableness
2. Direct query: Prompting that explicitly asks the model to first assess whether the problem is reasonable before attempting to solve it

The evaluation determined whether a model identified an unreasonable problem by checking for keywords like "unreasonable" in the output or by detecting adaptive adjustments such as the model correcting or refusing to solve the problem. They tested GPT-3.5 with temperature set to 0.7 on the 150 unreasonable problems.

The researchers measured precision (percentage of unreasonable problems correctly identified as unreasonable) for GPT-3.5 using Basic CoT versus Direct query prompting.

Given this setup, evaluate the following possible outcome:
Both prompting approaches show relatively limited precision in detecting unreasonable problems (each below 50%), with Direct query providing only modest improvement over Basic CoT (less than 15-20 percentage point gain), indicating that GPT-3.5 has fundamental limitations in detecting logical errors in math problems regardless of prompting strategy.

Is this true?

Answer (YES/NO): YES